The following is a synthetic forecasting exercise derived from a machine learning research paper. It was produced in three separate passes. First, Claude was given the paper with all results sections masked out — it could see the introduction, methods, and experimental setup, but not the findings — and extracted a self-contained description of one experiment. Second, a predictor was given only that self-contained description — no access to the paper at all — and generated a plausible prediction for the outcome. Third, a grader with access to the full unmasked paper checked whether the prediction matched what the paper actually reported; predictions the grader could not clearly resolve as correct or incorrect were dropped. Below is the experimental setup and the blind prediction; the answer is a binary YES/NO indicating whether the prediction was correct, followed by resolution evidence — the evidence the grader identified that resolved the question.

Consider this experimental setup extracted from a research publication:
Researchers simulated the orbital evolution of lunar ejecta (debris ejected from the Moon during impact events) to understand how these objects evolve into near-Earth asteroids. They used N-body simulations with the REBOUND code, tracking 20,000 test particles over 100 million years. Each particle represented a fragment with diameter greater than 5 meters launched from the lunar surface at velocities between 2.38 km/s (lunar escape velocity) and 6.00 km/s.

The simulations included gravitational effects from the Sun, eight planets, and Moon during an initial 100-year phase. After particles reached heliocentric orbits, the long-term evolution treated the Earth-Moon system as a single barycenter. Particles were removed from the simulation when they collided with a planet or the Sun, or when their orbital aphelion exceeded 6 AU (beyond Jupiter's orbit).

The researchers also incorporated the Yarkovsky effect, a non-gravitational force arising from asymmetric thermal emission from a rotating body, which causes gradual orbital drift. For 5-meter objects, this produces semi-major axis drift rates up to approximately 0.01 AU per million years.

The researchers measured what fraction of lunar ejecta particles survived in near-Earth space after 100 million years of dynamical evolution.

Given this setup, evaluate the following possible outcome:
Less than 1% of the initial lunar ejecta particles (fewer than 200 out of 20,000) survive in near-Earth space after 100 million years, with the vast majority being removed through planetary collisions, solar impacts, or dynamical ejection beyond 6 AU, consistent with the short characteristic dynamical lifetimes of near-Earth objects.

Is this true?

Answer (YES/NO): NO